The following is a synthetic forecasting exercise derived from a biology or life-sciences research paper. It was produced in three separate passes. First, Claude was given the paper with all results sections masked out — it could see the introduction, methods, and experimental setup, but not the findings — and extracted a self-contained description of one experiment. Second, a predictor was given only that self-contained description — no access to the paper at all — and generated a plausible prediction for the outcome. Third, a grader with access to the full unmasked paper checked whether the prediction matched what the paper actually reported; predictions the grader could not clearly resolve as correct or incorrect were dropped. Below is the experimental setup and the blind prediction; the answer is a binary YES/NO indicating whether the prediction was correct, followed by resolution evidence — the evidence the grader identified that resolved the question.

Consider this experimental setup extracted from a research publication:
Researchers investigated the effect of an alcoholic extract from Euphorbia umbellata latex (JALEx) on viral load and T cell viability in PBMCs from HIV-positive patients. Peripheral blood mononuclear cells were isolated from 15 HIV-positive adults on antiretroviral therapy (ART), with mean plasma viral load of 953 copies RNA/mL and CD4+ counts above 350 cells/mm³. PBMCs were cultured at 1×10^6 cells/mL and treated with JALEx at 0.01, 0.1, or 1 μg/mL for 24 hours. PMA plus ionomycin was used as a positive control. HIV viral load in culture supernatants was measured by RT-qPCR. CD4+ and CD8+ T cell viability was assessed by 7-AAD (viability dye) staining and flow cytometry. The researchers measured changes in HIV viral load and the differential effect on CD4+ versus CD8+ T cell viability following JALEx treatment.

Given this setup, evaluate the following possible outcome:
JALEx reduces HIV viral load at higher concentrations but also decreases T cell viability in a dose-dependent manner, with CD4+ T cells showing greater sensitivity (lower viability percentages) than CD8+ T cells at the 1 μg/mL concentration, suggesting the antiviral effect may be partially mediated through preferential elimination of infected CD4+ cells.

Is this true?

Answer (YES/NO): NO